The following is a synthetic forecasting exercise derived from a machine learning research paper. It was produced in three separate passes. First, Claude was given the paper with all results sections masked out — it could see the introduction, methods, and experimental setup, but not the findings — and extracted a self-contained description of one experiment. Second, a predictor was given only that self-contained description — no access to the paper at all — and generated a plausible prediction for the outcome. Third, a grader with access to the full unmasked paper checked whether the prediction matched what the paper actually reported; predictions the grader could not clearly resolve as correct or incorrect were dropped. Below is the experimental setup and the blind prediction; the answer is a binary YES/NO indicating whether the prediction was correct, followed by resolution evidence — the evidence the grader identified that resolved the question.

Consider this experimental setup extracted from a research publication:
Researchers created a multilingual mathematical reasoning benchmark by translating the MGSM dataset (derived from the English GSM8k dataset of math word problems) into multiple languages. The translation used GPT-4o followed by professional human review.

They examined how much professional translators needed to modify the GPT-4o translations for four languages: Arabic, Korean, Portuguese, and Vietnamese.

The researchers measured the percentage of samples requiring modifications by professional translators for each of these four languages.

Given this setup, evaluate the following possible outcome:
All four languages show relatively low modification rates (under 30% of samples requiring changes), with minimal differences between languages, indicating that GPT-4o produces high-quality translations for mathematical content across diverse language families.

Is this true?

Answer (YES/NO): NO